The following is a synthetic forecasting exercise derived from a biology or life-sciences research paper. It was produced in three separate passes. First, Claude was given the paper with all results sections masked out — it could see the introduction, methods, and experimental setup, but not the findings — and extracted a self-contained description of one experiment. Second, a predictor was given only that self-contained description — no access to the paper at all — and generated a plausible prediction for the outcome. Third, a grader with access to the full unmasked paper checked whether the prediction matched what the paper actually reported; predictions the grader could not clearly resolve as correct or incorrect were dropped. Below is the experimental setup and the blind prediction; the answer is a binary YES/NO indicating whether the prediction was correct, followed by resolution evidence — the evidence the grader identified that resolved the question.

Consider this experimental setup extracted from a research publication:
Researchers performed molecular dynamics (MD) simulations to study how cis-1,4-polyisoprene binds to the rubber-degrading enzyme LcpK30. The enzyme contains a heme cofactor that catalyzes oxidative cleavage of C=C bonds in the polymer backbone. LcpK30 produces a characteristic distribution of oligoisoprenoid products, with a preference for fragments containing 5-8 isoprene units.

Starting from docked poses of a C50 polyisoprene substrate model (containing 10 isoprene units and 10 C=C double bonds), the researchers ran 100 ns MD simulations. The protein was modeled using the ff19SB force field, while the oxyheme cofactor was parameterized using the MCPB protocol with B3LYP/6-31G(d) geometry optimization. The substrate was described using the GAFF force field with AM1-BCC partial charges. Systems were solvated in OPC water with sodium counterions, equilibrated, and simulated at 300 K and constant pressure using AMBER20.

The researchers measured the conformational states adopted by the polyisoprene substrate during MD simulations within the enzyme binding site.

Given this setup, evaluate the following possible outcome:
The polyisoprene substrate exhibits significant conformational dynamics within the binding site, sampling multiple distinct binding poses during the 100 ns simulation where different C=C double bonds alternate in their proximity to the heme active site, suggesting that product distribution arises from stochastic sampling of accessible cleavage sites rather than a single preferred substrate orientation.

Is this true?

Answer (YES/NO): NO